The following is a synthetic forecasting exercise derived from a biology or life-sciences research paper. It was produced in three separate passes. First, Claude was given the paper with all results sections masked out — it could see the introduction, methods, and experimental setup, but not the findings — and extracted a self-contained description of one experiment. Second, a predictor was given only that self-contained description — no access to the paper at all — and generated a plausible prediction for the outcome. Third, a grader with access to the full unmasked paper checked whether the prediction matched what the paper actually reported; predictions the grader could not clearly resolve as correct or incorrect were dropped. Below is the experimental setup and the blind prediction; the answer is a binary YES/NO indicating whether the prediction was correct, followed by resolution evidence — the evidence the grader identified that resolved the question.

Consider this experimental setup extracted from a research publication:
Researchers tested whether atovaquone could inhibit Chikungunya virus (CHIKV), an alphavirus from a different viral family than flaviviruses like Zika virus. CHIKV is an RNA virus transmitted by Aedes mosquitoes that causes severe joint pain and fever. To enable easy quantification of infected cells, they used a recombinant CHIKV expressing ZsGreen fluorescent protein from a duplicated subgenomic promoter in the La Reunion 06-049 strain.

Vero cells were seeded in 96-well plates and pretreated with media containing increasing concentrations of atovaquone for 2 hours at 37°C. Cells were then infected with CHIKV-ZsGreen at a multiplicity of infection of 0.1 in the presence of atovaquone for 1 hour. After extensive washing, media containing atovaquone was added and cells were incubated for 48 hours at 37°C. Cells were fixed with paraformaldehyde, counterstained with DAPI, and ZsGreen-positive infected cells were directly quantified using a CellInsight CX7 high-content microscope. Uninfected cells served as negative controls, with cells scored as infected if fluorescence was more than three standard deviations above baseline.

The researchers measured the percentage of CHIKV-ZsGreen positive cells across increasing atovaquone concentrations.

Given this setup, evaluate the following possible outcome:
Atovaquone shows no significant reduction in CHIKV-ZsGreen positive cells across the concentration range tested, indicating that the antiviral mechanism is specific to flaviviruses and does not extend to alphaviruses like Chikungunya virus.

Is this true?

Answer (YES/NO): NO